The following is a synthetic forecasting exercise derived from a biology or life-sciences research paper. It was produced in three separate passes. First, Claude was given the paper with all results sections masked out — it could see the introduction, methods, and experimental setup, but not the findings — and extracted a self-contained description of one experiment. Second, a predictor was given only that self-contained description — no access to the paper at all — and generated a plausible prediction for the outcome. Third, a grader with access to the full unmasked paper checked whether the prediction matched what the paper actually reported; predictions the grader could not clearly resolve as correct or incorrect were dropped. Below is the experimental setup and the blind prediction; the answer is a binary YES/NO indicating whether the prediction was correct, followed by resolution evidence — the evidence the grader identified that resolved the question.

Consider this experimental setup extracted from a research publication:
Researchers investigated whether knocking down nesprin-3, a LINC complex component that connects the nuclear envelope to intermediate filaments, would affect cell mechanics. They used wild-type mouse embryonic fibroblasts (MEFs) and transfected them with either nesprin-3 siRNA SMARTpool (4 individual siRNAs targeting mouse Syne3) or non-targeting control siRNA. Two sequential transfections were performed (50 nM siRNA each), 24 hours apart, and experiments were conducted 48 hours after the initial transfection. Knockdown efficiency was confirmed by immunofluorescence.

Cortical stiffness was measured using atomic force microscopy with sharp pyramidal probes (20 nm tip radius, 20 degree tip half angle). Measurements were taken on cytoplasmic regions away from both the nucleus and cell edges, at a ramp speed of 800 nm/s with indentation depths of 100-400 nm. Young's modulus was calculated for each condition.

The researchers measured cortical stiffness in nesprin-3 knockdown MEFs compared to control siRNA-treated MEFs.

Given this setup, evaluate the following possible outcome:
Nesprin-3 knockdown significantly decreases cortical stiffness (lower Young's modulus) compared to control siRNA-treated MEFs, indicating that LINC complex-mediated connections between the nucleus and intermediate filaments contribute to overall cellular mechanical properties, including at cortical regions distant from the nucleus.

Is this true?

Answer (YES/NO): NO